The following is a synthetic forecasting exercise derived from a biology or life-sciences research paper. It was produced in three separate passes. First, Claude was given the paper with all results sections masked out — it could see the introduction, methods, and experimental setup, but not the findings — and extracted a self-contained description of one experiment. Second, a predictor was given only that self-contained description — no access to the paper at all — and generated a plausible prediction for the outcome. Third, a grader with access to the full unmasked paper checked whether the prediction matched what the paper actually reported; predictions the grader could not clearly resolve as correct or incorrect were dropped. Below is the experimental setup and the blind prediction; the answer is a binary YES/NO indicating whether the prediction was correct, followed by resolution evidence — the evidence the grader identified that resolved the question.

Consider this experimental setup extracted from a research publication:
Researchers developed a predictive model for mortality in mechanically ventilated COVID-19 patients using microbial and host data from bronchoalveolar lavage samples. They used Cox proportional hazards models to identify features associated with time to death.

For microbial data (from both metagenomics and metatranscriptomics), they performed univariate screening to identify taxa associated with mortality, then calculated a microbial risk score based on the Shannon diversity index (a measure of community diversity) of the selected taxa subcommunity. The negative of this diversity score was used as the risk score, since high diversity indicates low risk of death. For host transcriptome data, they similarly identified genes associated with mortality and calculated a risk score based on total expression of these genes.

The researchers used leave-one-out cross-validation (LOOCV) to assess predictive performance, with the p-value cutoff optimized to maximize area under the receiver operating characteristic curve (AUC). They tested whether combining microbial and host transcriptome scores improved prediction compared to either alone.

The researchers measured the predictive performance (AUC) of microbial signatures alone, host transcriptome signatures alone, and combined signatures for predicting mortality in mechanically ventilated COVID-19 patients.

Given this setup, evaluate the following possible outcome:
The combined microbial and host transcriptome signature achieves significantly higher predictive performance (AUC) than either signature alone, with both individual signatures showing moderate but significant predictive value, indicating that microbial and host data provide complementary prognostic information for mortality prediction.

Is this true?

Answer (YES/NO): NO